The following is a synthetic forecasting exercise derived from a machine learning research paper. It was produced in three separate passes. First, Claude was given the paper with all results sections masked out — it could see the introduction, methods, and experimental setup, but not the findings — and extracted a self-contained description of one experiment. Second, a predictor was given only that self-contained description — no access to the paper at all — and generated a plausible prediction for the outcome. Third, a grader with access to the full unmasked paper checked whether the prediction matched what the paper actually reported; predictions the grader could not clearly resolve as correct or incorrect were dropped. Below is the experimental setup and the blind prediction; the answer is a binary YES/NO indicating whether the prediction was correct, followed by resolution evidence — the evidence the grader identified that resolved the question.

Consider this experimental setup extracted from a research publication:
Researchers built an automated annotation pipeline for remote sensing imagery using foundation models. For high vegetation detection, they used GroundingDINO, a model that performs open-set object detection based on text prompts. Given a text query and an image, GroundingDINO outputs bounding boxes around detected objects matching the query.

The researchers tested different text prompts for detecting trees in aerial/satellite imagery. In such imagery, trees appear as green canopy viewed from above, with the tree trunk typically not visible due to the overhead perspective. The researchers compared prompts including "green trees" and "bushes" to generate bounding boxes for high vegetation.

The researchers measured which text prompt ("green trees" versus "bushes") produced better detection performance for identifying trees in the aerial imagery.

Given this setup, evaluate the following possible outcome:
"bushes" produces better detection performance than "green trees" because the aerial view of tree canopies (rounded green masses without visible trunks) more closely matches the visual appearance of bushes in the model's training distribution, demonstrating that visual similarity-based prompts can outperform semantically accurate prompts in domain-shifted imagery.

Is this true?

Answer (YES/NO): YES